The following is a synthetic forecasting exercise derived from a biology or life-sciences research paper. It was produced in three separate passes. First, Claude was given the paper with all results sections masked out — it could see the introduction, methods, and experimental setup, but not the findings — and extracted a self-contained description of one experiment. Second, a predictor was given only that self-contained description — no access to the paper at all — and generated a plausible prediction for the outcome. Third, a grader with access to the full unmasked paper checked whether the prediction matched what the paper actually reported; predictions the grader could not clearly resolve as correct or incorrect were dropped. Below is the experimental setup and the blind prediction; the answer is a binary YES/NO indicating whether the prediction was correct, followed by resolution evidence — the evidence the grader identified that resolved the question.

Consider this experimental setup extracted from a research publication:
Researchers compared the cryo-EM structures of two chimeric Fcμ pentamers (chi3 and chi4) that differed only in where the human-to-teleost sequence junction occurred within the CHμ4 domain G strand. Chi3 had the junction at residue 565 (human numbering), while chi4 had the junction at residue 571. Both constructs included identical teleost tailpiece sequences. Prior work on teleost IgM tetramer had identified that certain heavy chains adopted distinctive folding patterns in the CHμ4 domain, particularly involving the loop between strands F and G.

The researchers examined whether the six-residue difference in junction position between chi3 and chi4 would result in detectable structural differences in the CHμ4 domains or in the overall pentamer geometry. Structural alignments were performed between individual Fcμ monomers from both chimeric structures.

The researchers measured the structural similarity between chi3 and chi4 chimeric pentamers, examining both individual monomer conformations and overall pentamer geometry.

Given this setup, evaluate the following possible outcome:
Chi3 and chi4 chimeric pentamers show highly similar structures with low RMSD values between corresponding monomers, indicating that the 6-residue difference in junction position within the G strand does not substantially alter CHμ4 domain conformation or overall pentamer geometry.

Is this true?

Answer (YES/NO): YES